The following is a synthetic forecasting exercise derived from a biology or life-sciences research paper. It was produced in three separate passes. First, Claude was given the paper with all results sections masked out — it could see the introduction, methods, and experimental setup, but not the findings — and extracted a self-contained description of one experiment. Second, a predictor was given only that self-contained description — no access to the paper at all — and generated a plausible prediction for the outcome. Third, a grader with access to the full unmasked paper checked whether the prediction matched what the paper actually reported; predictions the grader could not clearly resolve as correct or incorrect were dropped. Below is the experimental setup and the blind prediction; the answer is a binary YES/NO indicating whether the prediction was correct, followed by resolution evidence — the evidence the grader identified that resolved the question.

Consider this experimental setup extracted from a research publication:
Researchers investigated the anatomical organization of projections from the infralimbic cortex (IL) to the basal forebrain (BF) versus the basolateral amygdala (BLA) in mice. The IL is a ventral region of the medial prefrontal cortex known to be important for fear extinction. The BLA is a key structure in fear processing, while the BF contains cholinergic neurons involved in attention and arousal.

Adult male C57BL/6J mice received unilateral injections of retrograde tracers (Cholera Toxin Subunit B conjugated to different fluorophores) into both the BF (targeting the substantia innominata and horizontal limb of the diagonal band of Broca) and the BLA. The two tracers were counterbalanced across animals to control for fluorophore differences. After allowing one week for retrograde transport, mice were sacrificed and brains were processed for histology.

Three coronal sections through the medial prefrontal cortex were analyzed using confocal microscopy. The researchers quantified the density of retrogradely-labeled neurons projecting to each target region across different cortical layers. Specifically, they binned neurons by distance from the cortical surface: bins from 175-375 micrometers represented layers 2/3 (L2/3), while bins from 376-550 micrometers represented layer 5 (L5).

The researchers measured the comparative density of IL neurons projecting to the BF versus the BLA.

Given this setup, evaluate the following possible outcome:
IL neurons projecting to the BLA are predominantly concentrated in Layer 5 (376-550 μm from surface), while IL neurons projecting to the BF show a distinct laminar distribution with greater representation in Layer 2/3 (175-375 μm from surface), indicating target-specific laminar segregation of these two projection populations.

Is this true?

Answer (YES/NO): NO